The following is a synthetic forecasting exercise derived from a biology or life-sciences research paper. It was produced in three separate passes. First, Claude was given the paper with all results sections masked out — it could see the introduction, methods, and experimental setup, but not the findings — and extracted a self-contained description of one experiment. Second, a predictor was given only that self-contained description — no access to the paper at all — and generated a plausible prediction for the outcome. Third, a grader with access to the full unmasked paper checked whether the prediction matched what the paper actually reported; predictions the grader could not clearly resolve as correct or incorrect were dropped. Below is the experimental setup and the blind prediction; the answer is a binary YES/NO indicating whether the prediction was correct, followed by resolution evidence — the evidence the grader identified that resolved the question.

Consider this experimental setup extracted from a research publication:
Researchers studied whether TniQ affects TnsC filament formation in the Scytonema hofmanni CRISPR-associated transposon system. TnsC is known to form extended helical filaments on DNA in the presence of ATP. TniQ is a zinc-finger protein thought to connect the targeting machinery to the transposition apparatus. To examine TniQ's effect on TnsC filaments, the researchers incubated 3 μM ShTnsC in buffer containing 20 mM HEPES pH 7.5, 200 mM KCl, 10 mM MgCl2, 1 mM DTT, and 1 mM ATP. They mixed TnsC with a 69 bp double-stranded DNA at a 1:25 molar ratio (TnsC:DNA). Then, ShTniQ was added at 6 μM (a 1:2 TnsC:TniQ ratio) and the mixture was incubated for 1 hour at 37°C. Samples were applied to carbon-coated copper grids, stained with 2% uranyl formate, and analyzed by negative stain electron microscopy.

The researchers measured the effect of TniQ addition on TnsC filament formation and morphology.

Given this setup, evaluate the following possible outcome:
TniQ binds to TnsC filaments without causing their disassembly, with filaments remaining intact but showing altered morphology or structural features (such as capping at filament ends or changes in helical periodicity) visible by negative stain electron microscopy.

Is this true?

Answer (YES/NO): NO